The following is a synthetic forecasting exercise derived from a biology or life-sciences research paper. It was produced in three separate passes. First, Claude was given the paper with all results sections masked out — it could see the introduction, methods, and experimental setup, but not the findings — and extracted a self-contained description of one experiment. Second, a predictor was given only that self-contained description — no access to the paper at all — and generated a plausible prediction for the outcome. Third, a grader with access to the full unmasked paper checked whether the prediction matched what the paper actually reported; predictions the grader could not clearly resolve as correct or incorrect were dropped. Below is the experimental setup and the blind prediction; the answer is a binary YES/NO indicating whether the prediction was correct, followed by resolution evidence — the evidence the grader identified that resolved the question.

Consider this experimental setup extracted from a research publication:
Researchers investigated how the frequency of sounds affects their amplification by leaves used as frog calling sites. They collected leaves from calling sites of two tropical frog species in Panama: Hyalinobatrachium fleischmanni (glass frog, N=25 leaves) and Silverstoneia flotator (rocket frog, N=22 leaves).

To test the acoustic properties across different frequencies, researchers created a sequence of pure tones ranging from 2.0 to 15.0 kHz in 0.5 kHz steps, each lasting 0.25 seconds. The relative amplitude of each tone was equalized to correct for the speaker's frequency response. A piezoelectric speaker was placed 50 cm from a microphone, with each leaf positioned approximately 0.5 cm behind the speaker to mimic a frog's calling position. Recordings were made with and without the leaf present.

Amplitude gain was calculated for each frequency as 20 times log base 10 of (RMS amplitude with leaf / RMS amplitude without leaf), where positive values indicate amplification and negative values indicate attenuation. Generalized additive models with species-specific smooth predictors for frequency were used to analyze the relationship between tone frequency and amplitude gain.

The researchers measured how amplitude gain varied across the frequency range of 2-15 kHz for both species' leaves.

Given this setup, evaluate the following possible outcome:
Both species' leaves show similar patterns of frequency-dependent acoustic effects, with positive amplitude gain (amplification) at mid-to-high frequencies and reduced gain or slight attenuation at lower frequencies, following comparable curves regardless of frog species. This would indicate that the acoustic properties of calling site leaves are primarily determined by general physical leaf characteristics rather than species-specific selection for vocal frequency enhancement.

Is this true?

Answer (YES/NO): YES